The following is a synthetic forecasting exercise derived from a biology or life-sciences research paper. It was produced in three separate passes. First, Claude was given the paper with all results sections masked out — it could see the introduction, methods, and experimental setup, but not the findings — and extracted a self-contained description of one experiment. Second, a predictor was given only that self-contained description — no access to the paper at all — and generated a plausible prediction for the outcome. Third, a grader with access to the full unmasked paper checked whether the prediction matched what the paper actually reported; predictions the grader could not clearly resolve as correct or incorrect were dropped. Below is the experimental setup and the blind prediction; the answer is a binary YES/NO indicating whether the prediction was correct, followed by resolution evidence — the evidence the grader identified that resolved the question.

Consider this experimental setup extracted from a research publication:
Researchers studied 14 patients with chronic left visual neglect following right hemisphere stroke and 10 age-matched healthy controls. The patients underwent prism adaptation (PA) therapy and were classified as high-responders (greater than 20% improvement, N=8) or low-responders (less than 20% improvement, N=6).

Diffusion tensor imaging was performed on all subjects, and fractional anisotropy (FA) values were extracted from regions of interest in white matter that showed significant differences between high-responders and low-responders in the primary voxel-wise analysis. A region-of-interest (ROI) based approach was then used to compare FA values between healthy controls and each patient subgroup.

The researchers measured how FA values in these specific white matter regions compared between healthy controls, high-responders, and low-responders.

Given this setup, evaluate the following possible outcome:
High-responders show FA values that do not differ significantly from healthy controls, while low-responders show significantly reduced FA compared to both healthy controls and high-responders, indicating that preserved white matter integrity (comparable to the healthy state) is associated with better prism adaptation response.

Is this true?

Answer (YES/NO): NO